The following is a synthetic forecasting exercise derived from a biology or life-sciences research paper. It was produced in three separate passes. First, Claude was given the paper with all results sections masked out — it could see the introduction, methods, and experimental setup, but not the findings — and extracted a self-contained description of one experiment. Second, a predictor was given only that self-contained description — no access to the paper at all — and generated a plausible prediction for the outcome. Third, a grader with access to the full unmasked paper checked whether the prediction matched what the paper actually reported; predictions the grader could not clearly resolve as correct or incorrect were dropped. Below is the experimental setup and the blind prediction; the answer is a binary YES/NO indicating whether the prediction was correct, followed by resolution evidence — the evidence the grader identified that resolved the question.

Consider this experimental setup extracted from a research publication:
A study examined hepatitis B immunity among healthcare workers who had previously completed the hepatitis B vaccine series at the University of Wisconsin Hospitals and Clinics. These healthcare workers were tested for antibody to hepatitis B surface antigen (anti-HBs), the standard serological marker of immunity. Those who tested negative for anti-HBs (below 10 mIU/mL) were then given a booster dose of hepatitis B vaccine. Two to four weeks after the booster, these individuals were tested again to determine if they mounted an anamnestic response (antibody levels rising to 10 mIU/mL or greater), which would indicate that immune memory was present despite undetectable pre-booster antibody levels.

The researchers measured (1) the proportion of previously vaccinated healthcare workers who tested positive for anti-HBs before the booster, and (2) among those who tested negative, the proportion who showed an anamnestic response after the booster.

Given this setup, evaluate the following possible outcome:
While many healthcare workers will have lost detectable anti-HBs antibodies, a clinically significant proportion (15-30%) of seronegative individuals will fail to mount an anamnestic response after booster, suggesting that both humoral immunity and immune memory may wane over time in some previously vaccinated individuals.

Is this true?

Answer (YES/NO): NO